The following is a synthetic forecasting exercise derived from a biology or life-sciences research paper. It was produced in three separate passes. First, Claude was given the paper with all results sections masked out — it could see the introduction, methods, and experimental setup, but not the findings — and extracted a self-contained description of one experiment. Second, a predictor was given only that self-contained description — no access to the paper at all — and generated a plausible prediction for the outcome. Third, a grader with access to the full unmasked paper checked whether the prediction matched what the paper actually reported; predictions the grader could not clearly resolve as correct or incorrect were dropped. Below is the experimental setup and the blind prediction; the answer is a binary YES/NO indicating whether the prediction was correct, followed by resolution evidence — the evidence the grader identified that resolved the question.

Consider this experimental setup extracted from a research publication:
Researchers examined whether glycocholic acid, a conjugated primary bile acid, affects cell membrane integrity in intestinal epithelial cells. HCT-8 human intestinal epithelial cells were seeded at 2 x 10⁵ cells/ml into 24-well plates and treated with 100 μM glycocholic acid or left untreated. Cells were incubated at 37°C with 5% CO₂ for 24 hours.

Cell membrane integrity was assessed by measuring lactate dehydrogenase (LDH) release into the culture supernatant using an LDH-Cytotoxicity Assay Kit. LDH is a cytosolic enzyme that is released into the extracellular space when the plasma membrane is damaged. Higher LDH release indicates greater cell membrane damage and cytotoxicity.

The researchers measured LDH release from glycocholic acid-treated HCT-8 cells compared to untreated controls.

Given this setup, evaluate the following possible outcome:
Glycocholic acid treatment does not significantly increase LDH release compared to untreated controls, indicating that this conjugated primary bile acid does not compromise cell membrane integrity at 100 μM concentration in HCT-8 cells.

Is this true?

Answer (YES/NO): YES